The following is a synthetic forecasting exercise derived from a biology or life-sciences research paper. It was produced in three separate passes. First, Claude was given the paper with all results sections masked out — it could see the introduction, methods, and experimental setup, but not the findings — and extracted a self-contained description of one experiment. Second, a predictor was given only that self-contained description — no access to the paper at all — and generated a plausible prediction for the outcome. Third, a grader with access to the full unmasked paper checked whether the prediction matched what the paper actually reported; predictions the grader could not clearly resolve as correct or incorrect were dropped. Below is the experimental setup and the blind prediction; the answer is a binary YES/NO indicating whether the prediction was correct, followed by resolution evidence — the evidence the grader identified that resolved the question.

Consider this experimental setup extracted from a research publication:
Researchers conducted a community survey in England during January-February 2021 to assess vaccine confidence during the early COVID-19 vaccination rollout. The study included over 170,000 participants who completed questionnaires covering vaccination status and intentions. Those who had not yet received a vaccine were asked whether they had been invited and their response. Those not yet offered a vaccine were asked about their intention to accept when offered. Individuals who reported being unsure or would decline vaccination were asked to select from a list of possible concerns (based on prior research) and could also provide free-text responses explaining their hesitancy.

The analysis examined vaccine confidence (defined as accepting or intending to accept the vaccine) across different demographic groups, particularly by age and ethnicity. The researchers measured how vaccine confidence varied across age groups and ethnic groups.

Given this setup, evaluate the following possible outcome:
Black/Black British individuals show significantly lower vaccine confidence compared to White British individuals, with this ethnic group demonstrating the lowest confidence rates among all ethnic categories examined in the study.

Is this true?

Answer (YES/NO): YES